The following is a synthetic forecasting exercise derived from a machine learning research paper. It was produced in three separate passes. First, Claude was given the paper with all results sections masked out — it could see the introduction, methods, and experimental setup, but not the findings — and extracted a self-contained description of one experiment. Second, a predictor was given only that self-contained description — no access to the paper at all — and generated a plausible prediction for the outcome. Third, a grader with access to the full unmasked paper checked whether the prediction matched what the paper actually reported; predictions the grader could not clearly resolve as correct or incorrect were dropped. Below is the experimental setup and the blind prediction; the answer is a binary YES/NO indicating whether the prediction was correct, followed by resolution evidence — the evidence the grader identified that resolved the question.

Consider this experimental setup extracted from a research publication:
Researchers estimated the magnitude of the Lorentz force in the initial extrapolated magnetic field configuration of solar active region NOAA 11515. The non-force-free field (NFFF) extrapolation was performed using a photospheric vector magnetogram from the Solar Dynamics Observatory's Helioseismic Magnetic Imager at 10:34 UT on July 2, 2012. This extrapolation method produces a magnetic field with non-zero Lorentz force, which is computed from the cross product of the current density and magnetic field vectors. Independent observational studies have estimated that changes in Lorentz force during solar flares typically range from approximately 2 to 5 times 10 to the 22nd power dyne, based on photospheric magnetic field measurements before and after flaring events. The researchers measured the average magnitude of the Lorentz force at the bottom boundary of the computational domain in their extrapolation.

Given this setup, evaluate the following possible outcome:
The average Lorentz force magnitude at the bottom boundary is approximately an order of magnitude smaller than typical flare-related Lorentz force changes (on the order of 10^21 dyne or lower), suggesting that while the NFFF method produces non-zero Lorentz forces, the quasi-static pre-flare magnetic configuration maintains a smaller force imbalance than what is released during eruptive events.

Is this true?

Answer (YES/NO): NO